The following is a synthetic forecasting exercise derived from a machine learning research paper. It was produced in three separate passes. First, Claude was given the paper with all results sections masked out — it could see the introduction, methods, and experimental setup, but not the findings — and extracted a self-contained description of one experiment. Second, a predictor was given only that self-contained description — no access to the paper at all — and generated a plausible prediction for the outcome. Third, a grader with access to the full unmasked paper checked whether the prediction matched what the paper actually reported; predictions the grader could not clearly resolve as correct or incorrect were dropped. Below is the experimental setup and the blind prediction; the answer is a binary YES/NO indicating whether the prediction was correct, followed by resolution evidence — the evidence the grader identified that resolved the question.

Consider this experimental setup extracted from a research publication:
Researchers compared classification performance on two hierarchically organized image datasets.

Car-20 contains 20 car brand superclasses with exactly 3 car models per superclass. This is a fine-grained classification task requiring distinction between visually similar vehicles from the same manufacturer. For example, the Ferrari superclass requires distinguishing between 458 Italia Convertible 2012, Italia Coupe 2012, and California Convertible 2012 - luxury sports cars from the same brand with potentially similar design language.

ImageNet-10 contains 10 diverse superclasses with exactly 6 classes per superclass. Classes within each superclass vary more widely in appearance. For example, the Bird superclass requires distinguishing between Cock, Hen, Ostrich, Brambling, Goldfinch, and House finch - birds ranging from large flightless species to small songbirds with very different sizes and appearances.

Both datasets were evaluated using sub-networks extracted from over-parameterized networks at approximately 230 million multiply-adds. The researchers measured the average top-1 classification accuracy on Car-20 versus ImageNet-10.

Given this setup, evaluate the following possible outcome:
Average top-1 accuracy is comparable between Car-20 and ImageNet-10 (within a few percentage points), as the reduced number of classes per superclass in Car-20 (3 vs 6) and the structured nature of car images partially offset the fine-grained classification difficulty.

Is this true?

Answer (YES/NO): NO